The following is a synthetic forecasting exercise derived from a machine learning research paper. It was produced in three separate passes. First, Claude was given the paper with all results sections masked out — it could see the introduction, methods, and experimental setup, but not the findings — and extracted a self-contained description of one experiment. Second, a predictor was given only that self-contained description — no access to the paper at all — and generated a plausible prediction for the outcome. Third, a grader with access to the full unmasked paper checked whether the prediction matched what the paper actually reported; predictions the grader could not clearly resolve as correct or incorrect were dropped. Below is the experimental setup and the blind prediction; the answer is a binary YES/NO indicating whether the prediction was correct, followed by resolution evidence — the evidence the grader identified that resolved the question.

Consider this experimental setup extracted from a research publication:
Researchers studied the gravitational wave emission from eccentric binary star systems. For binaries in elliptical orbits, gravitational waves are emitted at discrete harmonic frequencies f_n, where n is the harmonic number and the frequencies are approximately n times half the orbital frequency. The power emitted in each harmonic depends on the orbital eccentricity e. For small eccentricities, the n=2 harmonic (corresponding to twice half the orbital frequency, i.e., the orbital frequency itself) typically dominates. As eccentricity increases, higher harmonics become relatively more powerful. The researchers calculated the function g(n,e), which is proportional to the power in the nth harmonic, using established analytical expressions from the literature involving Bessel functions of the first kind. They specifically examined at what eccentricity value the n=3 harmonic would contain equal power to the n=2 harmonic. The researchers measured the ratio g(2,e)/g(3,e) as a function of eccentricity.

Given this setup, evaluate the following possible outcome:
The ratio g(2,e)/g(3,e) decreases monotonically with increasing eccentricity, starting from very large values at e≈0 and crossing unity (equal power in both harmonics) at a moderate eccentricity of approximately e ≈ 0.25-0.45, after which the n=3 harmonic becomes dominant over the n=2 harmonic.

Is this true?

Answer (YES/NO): NO